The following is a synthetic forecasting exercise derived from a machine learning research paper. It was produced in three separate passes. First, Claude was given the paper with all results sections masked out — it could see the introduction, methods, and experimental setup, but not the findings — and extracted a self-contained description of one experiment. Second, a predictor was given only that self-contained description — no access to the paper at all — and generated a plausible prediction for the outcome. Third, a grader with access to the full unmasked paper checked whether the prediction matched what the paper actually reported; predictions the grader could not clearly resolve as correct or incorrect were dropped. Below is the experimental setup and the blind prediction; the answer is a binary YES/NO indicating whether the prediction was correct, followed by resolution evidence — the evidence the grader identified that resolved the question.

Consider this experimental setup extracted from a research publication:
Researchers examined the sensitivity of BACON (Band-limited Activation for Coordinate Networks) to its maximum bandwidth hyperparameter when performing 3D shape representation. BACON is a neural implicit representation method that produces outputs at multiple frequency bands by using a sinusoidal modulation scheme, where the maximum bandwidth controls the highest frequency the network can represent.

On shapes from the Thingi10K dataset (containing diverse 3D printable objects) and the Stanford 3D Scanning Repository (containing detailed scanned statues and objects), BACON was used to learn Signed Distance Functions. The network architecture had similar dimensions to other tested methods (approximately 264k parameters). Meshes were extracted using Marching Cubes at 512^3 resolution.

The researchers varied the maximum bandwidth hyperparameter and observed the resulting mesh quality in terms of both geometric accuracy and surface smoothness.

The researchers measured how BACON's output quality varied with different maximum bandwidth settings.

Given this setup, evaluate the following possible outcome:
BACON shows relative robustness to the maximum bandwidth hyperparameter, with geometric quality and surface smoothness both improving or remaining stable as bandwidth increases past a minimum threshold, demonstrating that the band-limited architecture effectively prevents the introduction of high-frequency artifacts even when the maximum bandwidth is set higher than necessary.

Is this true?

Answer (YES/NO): NO